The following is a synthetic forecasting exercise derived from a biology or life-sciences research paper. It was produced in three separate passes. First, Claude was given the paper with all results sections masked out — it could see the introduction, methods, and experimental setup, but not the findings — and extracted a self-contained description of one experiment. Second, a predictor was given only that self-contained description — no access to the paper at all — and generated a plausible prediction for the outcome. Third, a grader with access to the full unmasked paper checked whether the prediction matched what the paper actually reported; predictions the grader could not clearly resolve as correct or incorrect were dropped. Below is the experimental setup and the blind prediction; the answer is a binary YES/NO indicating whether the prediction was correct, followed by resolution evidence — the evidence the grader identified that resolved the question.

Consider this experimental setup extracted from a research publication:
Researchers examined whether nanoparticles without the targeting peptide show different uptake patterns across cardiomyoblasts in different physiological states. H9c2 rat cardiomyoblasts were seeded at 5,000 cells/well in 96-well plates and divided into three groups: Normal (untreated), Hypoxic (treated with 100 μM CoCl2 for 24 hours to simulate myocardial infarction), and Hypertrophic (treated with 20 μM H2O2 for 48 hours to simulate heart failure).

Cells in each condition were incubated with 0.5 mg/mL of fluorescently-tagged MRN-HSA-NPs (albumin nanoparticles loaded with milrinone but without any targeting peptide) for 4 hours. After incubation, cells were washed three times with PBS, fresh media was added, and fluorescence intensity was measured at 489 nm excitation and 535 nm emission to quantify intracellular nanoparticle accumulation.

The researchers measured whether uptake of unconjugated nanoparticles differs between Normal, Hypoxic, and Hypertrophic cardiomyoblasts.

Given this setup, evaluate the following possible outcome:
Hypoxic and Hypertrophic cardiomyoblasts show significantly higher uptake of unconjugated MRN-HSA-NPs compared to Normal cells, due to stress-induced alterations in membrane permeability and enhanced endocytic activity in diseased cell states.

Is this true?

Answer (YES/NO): NO